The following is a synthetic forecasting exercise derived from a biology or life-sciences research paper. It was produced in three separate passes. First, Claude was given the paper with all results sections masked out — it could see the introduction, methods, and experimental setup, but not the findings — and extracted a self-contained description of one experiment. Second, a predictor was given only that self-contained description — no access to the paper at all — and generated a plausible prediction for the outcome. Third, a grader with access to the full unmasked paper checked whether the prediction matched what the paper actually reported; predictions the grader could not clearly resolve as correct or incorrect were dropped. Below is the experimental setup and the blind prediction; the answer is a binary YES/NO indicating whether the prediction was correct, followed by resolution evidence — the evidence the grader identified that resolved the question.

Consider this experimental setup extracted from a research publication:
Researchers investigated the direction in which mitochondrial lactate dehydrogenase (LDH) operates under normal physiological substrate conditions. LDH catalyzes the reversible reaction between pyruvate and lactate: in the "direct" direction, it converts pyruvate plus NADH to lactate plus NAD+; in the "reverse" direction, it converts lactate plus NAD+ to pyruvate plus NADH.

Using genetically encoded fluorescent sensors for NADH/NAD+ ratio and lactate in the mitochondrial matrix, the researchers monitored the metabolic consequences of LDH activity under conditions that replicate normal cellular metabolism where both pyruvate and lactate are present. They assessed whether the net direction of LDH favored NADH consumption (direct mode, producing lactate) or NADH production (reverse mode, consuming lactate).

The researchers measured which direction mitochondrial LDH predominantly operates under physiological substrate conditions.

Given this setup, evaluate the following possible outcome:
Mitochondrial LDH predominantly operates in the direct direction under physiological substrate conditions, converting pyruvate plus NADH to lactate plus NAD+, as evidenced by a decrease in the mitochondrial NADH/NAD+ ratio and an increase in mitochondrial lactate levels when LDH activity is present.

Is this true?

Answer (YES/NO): YES